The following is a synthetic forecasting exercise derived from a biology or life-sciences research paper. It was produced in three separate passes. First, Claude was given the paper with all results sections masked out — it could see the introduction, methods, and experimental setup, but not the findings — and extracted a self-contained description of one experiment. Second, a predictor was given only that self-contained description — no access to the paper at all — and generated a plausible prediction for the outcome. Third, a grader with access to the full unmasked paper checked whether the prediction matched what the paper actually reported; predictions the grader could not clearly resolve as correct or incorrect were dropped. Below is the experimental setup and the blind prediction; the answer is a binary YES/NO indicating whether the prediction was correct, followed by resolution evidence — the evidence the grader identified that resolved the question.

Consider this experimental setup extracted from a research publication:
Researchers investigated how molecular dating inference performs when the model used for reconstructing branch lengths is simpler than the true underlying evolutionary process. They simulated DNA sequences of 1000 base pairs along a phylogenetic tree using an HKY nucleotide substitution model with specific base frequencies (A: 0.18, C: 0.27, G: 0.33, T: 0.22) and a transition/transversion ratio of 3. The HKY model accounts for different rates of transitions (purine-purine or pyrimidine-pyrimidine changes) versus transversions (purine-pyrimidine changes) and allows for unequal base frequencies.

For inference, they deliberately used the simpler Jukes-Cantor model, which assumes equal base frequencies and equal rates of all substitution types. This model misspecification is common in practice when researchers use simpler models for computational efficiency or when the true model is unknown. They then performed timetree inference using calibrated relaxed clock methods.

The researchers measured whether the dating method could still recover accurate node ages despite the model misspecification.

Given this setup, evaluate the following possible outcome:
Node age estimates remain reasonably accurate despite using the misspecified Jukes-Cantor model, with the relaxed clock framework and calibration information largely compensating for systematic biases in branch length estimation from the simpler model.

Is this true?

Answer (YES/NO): NO